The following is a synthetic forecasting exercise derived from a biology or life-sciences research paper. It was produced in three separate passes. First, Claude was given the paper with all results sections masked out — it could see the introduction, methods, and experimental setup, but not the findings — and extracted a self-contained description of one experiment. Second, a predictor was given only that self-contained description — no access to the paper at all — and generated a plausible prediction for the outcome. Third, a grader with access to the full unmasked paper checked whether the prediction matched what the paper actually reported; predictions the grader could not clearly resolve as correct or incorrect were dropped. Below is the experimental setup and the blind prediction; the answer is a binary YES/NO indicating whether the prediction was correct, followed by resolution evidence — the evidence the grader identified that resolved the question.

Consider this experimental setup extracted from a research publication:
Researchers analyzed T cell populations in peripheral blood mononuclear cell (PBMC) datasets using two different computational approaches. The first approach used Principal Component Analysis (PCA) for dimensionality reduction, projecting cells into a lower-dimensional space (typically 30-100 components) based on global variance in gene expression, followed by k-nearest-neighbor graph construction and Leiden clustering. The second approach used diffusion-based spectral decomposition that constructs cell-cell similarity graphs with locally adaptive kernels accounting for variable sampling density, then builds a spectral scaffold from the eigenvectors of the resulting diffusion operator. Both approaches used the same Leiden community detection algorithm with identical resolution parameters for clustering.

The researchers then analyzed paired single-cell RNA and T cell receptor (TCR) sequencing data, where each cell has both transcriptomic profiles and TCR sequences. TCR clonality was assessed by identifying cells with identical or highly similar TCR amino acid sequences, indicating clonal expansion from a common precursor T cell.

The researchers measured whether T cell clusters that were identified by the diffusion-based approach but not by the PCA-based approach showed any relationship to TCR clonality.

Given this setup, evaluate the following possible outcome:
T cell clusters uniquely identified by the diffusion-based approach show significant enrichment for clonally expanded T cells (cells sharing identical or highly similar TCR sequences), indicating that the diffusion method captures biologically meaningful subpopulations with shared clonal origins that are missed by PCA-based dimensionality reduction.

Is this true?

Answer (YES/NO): YES